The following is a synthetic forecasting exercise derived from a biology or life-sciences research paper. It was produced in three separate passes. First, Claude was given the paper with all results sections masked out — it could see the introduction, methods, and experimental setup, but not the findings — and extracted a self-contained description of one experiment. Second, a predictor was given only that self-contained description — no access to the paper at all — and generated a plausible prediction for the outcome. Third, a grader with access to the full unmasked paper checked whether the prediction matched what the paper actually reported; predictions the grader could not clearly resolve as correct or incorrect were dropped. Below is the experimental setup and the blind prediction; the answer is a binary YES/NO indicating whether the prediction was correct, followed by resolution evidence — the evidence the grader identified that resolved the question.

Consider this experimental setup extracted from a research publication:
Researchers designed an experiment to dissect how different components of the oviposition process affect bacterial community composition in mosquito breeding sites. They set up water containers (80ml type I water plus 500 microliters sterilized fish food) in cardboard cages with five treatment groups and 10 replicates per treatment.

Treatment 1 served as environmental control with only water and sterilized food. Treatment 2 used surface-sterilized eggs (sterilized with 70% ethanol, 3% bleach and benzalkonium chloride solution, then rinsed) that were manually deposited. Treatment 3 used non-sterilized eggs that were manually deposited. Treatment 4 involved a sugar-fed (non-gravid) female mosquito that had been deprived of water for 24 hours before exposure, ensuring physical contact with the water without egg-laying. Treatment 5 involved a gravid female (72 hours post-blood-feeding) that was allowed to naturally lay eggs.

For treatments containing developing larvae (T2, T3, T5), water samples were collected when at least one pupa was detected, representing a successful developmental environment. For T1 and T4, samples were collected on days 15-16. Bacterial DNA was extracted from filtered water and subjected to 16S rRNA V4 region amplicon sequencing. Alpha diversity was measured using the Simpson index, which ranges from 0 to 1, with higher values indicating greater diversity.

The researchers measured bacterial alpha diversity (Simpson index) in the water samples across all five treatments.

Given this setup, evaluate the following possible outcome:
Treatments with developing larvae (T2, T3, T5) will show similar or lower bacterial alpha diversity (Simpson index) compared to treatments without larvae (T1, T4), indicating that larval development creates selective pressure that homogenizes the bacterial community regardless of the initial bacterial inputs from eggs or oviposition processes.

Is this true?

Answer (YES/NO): NO